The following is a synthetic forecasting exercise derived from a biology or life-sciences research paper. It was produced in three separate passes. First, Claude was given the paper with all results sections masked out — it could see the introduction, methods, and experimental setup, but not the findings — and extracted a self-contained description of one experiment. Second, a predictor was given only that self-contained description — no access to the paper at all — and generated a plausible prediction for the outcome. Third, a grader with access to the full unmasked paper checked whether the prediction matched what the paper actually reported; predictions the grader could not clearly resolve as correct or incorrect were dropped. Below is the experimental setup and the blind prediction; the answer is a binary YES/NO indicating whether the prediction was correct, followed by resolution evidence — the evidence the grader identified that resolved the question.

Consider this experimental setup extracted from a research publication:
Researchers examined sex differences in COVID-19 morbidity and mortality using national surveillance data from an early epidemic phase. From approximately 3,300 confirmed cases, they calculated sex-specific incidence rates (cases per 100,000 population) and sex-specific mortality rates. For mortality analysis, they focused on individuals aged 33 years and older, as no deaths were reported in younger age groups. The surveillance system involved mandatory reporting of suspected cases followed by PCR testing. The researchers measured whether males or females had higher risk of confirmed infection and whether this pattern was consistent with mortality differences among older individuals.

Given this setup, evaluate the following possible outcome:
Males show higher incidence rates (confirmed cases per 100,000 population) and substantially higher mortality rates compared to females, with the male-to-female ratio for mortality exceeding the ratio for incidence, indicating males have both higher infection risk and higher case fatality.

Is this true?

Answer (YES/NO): NO